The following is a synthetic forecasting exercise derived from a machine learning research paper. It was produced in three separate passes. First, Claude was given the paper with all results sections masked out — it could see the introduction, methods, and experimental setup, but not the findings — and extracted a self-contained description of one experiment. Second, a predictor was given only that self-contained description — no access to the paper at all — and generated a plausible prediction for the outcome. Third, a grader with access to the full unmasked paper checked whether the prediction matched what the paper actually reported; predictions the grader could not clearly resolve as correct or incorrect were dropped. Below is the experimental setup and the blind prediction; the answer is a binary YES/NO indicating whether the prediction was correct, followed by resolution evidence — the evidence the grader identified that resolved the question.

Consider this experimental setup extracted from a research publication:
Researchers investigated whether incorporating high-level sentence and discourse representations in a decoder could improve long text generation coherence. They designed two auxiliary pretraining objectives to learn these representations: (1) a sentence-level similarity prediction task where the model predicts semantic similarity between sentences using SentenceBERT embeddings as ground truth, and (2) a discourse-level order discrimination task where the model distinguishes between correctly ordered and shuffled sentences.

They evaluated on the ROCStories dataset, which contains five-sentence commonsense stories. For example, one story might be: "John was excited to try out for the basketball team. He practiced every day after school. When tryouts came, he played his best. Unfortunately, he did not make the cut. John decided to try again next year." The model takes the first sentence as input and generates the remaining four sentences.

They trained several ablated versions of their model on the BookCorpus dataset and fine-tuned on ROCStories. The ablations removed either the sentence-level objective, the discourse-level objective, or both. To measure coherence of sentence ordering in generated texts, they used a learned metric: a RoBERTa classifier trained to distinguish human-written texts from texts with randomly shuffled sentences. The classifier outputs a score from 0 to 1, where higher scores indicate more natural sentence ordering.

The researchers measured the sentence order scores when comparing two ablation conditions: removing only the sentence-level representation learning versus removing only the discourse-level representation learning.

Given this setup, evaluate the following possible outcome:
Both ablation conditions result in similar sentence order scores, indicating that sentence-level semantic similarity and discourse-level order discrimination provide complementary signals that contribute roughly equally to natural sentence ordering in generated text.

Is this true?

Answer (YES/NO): NO